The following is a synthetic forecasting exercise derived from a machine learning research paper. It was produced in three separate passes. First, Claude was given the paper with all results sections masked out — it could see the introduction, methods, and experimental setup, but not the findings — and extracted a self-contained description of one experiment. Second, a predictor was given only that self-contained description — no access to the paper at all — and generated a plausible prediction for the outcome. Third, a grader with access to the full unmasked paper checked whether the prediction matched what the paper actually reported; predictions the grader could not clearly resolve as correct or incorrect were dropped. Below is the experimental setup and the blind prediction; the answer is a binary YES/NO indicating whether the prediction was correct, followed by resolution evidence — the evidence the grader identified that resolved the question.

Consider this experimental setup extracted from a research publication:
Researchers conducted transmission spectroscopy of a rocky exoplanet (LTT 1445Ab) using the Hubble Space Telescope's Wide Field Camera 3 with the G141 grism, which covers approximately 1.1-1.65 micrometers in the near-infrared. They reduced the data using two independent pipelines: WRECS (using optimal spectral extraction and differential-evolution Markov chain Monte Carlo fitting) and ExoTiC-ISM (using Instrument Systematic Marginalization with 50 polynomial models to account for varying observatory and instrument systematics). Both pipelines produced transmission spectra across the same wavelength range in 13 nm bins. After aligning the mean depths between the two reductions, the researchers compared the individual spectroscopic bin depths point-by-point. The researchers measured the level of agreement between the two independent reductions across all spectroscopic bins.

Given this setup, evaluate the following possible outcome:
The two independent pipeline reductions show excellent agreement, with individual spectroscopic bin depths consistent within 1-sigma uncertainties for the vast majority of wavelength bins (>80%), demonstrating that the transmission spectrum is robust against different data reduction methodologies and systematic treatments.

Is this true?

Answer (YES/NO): YES